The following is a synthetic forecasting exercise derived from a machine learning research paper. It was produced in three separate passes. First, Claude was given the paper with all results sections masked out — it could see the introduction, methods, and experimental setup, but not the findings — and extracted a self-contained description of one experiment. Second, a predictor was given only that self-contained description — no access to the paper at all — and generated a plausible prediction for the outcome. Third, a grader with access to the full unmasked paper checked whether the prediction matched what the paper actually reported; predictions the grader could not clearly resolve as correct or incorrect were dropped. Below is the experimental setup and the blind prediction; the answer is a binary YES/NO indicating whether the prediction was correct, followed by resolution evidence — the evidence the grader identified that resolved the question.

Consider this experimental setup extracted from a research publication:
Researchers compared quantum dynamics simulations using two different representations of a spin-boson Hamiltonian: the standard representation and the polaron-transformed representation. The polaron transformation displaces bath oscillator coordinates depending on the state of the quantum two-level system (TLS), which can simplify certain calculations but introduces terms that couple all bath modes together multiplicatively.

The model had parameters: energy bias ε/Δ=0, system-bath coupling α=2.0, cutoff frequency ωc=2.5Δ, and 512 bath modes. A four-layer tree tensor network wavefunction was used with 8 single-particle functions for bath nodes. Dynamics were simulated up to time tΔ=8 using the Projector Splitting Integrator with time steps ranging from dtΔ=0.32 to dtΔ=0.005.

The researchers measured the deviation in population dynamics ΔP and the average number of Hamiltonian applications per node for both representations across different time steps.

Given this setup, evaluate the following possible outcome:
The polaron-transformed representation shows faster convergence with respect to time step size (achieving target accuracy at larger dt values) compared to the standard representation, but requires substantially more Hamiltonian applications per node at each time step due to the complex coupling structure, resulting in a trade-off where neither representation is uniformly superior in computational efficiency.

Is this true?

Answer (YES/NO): NO